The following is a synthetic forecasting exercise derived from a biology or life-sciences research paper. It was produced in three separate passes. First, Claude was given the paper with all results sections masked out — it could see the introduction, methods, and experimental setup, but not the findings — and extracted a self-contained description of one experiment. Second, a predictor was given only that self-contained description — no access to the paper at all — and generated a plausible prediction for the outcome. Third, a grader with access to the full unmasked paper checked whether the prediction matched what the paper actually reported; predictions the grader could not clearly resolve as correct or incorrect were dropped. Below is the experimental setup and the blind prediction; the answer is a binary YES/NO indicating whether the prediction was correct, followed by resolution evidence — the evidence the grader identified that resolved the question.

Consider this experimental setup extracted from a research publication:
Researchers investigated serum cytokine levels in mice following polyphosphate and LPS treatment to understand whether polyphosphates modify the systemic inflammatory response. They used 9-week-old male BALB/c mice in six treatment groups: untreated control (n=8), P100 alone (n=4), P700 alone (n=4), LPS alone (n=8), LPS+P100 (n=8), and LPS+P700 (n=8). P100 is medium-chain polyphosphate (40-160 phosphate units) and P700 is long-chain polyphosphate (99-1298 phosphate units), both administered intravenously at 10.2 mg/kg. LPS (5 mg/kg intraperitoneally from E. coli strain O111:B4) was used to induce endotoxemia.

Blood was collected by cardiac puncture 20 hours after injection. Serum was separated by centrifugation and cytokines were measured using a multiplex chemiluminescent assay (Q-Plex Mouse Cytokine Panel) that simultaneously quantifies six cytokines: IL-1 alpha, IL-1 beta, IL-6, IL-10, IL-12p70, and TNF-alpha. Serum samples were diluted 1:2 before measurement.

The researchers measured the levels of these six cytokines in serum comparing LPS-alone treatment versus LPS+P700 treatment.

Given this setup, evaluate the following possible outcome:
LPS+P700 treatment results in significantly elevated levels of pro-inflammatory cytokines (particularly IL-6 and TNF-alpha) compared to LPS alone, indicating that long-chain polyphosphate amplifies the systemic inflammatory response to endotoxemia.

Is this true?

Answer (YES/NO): NO